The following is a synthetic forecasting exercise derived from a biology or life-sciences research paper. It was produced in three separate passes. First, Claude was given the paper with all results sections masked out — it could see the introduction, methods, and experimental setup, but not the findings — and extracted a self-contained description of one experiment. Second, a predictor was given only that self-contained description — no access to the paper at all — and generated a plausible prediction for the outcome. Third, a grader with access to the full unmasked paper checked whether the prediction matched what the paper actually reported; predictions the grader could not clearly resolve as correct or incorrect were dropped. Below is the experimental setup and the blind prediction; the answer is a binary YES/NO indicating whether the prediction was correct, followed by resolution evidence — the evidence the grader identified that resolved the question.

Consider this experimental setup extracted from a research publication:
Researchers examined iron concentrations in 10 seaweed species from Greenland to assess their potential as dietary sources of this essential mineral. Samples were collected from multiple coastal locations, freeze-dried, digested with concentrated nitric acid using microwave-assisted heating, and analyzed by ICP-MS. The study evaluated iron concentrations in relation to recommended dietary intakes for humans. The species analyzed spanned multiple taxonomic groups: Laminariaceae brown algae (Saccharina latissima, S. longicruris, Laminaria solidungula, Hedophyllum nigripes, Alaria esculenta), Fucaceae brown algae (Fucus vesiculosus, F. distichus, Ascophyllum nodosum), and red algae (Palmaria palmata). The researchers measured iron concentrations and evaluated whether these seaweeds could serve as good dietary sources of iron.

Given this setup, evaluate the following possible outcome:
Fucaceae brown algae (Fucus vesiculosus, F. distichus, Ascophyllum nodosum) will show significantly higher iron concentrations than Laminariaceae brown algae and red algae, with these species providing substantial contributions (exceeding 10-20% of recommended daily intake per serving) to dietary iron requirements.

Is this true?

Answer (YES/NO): NO